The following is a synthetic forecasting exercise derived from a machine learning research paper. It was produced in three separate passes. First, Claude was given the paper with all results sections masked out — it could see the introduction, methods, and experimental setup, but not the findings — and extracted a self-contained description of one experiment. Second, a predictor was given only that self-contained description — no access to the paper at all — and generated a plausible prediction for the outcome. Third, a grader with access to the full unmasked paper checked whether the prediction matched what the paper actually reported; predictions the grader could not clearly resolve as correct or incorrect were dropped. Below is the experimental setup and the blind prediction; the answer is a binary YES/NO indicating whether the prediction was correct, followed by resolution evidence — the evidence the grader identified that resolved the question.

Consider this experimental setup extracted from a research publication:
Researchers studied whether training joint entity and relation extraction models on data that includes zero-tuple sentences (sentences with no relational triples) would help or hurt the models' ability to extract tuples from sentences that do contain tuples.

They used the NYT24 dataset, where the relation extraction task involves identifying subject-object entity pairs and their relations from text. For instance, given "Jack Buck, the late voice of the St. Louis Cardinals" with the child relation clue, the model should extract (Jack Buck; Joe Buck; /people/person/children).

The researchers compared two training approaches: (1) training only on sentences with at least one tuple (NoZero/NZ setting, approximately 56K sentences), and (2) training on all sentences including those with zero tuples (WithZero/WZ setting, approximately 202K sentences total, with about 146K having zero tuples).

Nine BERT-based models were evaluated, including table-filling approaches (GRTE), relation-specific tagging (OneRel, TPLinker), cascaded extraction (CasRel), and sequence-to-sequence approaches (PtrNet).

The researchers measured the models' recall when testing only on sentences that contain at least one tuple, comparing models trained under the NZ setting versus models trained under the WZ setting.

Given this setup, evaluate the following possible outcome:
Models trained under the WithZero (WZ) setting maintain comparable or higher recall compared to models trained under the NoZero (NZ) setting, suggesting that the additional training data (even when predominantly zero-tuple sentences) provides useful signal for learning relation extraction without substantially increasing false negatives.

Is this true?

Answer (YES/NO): NO